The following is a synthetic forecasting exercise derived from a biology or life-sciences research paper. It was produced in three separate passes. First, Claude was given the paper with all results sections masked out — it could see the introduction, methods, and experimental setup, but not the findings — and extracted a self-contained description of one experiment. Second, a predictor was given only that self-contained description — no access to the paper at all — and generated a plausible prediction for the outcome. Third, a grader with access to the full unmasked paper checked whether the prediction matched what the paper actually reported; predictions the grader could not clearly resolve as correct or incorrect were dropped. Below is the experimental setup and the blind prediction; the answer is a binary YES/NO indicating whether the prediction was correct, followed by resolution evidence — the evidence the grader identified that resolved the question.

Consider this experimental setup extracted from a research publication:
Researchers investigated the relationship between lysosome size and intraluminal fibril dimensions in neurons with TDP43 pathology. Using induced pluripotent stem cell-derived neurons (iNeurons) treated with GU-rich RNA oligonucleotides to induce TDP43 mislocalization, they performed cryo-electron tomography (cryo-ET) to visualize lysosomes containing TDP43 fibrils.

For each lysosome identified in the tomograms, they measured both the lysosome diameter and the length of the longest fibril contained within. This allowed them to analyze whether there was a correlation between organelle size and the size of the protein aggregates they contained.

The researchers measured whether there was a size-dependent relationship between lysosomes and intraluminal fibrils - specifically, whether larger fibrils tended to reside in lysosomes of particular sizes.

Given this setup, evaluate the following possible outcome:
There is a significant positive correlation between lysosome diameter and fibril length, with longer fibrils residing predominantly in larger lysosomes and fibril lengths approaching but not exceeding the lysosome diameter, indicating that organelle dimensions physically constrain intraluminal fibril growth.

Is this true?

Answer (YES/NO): NO